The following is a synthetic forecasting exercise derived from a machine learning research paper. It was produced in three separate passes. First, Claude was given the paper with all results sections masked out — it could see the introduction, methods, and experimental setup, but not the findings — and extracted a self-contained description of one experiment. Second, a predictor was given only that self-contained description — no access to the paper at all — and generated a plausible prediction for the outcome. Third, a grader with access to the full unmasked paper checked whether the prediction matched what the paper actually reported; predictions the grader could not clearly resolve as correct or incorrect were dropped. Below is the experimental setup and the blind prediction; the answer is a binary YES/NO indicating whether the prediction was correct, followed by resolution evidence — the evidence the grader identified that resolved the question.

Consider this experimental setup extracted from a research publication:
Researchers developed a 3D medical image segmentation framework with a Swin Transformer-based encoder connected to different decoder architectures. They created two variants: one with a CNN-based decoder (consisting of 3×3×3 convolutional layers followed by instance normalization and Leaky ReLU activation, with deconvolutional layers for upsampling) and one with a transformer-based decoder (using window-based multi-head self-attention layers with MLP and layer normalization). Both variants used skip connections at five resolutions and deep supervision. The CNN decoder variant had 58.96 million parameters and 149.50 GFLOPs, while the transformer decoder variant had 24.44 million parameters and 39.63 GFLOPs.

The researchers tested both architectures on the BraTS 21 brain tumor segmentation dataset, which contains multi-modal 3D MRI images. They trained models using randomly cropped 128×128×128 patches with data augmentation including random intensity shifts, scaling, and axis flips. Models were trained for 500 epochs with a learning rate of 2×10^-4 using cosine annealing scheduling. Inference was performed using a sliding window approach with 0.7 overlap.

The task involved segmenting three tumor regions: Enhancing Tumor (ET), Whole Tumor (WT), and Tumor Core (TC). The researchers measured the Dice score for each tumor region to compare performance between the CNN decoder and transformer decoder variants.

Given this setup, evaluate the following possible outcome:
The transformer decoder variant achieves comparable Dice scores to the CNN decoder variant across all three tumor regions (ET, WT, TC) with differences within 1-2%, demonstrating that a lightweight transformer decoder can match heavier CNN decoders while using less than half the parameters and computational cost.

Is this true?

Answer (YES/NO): YES